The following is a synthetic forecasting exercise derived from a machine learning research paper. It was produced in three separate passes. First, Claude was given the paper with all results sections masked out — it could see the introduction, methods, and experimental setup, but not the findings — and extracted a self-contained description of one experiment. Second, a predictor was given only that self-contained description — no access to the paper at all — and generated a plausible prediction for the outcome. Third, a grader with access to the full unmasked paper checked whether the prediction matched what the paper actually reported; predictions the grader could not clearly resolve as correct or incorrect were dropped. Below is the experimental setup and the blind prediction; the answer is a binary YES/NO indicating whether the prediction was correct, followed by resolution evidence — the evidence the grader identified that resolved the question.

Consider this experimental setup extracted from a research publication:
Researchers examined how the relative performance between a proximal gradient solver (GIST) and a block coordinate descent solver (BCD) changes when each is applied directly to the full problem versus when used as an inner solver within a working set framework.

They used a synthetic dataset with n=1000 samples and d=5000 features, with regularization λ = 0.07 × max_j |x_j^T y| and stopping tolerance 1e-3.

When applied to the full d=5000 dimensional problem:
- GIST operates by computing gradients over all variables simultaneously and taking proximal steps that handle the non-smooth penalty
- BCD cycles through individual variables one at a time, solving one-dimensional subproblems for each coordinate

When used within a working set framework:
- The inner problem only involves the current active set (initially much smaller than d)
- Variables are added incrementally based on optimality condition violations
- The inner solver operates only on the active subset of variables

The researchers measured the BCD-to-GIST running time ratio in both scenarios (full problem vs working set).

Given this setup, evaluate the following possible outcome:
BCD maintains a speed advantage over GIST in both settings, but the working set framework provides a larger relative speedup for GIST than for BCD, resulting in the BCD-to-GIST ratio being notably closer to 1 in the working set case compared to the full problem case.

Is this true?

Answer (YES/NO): NO